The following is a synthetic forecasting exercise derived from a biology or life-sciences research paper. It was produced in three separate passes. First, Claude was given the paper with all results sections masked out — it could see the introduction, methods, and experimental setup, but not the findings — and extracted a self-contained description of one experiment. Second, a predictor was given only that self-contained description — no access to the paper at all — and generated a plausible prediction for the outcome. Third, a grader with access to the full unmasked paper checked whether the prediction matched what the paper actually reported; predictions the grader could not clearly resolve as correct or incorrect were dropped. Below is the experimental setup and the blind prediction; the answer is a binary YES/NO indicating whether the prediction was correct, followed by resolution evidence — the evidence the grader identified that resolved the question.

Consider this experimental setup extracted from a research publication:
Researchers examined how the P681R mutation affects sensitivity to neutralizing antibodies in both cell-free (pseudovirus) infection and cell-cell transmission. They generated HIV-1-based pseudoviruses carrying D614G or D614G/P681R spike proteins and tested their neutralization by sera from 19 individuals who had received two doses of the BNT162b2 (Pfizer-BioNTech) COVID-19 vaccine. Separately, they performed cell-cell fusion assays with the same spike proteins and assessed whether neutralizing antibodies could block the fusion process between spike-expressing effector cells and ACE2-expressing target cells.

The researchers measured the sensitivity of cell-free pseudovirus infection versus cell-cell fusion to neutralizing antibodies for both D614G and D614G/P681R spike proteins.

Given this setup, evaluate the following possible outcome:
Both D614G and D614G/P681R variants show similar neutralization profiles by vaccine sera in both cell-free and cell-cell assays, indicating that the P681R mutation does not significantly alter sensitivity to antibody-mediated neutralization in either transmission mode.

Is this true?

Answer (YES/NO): NO